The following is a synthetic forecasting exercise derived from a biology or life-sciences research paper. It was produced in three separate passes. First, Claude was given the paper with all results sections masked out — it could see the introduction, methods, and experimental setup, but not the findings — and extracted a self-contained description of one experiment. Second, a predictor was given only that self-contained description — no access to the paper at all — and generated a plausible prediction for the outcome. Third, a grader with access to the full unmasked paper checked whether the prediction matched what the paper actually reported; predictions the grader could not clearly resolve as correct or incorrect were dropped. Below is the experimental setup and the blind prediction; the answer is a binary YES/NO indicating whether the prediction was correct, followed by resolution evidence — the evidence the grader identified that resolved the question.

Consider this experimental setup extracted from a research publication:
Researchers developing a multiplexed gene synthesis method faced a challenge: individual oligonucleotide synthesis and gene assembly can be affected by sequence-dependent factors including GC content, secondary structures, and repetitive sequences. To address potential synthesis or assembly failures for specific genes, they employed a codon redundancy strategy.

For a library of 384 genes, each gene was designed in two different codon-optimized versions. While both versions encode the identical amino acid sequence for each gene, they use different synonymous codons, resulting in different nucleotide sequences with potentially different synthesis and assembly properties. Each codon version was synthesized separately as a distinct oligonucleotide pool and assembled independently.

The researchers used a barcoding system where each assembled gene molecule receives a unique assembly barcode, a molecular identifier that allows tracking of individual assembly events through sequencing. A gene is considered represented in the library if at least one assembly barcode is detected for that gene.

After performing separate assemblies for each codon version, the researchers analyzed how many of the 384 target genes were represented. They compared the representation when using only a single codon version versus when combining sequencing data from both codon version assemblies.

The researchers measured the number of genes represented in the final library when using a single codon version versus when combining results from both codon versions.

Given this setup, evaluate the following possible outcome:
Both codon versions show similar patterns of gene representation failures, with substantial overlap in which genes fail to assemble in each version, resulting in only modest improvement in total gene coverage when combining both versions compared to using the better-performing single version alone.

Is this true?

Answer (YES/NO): NO